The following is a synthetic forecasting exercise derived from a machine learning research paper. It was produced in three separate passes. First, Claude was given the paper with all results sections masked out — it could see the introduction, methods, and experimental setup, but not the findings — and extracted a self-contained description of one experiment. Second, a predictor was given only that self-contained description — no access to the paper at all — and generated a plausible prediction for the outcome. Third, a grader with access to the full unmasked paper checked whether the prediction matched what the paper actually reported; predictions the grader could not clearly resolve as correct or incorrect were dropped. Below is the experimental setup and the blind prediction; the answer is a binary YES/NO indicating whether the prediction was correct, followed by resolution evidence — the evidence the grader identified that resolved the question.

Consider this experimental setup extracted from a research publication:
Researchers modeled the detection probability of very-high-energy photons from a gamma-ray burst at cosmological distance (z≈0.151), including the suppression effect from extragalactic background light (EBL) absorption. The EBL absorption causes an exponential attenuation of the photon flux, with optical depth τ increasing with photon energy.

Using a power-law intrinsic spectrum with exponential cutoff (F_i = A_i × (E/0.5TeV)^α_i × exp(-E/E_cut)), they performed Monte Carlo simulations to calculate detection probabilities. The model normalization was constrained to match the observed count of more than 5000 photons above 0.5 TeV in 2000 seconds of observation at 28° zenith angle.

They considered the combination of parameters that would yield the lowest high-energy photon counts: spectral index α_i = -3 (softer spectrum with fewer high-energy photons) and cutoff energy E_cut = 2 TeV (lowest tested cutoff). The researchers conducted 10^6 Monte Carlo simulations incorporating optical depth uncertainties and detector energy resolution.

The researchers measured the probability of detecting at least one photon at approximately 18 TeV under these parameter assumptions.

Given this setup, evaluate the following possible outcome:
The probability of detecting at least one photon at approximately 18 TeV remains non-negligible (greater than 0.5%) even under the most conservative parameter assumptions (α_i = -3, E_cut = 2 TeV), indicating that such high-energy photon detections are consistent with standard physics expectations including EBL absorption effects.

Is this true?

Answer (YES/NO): NO